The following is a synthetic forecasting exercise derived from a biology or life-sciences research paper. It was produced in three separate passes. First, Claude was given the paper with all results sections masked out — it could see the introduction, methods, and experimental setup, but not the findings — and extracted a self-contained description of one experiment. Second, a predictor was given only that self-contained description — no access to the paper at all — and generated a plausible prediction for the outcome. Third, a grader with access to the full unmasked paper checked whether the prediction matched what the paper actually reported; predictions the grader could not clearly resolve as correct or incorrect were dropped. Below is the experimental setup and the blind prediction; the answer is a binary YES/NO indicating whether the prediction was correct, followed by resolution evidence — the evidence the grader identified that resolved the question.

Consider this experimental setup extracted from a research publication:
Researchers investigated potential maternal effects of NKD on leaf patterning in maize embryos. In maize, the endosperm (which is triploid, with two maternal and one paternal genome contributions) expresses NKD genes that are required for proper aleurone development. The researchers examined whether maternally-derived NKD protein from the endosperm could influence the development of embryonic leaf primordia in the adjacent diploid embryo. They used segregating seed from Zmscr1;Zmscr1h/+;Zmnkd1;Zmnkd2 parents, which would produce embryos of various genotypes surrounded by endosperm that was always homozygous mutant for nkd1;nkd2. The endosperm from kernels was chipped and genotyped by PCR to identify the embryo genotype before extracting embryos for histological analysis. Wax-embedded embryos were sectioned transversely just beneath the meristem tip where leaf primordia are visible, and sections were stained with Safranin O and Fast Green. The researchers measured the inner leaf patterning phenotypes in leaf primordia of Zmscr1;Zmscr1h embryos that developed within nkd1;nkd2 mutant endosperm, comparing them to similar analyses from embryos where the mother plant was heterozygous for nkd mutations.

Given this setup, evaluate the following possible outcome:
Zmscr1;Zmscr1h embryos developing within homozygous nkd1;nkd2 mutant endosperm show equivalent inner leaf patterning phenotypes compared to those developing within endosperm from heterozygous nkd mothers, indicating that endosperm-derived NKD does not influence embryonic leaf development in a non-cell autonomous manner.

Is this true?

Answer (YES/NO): NO